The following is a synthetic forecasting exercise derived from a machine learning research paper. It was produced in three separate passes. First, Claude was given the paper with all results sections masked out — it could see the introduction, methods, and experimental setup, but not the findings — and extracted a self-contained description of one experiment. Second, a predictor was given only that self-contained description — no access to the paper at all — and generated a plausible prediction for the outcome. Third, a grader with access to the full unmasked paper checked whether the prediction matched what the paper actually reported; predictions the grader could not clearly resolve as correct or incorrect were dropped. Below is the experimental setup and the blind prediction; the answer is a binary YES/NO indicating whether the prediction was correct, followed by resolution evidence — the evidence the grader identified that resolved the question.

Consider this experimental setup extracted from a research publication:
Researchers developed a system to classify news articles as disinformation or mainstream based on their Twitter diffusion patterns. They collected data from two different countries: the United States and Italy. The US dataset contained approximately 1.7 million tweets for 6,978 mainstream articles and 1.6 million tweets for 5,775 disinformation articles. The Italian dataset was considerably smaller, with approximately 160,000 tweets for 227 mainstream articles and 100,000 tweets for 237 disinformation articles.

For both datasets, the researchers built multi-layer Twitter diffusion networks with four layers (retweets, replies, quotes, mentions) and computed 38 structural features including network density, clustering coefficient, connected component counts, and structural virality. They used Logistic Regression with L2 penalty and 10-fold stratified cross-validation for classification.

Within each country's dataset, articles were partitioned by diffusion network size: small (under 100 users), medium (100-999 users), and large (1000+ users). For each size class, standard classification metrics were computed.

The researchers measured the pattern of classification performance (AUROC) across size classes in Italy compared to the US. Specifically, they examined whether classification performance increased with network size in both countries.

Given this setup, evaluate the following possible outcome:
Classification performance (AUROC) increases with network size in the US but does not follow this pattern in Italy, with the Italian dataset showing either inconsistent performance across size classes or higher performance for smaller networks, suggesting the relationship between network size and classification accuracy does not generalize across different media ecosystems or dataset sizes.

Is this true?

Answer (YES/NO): YES